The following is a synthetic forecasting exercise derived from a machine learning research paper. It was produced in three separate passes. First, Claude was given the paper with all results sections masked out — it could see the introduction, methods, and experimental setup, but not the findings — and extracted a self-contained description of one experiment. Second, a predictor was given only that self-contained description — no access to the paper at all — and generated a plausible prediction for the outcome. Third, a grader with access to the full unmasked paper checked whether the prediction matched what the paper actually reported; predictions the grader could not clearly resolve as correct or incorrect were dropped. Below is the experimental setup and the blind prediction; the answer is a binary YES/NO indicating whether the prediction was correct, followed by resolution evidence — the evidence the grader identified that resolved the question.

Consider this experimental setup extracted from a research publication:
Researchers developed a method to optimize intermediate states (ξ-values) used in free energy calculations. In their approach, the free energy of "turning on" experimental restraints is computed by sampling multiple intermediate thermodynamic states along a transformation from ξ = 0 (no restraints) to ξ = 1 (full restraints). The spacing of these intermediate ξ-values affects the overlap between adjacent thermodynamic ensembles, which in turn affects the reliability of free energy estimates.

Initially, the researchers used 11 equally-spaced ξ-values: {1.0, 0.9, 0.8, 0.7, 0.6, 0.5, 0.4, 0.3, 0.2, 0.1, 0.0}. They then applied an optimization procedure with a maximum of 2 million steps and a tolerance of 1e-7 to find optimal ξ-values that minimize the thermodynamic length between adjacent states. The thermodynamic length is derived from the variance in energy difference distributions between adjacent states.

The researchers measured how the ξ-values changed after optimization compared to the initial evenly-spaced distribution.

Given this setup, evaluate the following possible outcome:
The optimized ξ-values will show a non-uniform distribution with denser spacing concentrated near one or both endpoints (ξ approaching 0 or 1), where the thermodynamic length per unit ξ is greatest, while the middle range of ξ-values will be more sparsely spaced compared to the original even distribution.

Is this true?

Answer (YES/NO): NO